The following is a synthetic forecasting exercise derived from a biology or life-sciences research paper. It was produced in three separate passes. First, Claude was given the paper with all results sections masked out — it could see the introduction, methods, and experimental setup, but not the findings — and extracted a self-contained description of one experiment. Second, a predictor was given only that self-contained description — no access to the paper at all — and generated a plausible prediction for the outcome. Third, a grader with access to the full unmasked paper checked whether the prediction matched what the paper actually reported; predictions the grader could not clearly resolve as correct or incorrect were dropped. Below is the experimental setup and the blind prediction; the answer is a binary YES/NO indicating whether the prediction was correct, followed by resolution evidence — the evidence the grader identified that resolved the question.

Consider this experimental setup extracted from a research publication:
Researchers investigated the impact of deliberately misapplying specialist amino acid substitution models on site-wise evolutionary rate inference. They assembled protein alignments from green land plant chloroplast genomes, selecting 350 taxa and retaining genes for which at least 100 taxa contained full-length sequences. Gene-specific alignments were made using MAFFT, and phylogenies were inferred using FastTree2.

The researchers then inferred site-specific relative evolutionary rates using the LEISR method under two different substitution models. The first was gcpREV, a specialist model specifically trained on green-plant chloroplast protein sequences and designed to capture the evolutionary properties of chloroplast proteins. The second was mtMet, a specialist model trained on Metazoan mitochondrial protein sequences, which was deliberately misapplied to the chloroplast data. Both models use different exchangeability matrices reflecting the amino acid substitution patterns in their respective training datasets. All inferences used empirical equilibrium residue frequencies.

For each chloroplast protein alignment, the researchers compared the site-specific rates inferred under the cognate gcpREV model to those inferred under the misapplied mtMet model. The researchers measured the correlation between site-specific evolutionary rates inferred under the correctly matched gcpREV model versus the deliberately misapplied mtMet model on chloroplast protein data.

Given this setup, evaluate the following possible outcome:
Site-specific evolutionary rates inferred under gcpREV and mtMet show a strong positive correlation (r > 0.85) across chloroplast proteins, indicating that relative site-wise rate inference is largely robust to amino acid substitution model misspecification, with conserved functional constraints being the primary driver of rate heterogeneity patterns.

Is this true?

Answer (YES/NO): YES